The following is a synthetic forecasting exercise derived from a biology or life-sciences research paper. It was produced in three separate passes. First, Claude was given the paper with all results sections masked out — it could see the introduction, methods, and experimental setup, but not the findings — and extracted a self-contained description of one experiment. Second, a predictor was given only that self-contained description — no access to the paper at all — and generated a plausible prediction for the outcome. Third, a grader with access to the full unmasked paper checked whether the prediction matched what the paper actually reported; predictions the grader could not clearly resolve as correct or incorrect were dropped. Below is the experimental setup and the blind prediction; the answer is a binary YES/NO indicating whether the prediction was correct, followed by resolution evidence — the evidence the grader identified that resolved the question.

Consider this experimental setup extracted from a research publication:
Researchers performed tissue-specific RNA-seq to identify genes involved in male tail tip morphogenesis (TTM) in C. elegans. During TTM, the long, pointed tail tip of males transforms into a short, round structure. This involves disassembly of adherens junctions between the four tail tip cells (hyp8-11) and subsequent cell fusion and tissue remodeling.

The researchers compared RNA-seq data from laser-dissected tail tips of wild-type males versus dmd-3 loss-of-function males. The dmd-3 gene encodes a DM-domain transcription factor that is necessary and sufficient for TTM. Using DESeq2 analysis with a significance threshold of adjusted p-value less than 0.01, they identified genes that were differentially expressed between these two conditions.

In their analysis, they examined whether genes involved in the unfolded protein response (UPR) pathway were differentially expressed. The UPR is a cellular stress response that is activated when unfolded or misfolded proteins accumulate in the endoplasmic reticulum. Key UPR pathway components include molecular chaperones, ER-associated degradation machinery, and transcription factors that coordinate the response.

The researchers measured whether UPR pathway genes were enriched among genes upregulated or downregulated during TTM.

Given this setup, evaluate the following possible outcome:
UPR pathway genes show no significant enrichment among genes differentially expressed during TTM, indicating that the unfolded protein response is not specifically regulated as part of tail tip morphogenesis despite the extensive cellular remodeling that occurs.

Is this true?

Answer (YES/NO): NO